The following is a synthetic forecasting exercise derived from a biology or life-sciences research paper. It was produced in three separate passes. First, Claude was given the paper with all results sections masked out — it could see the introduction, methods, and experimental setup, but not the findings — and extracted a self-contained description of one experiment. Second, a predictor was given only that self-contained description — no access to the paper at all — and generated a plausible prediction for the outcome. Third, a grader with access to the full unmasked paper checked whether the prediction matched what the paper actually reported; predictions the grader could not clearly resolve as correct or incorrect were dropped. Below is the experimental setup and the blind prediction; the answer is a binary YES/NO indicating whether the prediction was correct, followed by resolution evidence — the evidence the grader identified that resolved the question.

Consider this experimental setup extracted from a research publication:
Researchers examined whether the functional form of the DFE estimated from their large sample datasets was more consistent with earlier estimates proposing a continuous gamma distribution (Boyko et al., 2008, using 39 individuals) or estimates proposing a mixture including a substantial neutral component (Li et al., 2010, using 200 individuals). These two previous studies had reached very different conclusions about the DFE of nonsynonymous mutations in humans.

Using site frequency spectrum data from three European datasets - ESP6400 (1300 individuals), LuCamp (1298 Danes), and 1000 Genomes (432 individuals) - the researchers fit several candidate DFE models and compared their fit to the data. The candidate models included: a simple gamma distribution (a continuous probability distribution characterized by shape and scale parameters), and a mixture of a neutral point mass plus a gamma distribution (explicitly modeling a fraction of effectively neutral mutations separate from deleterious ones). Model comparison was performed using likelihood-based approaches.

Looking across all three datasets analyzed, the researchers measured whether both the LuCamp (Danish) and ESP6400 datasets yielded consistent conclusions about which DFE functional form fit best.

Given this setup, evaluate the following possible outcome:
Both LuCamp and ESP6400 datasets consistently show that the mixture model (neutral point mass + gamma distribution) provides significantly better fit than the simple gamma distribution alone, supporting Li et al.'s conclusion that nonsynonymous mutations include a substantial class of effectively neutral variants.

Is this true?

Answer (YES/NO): YES